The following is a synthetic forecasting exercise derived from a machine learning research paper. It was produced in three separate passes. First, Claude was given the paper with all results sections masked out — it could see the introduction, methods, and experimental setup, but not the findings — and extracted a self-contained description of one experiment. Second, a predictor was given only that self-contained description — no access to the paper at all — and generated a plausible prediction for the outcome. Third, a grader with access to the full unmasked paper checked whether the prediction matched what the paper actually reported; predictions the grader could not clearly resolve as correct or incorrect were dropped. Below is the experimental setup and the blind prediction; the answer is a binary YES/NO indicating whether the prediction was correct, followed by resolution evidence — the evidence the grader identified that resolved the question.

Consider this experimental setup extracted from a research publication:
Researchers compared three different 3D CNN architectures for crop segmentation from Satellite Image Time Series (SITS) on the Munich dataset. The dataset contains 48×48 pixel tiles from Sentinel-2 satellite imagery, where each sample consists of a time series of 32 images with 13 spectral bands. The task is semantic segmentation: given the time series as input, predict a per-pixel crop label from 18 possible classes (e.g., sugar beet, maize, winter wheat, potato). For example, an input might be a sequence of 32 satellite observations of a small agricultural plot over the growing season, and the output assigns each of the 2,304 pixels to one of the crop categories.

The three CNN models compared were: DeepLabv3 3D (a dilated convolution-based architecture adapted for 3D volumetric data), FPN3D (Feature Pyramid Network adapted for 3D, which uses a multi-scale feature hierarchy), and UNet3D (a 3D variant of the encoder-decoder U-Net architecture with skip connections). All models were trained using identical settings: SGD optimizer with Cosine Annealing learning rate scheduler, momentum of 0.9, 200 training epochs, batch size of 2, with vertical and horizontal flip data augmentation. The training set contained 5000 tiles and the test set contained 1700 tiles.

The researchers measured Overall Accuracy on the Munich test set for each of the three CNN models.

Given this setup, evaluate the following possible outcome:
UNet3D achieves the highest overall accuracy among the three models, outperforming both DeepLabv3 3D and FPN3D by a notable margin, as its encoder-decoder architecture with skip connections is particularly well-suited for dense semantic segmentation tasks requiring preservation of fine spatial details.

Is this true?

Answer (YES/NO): NO